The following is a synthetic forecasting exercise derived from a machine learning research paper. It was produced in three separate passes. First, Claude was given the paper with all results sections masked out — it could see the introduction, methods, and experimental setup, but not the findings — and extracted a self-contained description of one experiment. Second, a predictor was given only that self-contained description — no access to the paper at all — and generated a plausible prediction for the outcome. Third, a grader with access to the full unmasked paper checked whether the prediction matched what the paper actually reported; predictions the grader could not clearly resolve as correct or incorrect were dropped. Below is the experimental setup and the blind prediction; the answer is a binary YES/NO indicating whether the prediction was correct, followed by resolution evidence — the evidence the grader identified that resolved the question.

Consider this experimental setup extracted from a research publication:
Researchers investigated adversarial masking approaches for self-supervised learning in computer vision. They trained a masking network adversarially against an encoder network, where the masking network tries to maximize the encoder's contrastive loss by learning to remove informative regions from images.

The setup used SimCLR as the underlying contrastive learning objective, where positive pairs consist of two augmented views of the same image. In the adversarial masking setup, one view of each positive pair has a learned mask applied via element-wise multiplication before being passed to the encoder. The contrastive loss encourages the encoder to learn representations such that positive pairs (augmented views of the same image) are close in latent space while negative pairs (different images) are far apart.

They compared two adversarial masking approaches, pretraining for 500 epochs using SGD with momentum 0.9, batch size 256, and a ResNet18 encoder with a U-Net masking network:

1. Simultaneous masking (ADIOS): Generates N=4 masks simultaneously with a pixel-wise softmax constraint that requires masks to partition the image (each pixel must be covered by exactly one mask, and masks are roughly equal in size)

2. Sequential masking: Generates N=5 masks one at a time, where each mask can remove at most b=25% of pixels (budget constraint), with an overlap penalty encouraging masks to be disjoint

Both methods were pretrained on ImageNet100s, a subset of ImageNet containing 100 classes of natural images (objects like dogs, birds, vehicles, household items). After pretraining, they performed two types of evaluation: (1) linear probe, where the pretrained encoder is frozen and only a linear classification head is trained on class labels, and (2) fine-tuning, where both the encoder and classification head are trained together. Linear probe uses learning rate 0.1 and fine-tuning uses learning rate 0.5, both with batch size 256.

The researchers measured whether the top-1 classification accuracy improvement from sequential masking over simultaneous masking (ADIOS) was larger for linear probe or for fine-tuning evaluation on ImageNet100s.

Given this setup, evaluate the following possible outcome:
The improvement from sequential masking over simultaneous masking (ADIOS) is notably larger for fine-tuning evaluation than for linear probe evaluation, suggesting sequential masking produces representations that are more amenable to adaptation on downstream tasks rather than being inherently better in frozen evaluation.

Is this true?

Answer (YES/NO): NO